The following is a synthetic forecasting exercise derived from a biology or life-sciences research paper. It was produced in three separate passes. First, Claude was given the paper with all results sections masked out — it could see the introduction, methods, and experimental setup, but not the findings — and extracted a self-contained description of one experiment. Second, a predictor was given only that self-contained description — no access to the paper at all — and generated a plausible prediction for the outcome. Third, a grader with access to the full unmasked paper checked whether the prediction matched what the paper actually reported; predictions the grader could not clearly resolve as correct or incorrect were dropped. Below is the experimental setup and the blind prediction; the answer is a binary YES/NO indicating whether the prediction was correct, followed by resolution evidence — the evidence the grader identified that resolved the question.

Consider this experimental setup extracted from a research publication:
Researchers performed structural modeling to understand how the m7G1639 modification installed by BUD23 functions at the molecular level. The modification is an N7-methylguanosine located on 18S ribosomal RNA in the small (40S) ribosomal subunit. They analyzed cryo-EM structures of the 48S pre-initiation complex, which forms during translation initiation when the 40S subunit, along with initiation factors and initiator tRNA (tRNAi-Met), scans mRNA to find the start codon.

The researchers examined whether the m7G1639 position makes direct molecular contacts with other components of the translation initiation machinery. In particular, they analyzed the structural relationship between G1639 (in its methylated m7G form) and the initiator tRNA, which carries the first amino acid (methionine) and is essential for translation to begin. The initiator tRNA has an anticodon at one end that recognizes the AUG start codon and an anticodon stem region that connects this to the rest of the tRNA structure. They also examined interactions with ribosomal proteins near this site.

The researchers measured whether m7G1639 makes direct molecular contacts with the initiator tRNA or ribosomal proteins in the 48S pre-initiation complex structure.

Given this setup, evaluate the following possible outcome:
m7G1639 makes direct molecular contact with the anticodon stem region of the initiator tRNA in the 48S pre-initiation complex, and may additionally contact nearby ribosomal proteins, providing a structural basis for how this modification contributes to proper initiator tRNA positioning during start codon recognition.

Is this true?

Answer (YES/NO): YES